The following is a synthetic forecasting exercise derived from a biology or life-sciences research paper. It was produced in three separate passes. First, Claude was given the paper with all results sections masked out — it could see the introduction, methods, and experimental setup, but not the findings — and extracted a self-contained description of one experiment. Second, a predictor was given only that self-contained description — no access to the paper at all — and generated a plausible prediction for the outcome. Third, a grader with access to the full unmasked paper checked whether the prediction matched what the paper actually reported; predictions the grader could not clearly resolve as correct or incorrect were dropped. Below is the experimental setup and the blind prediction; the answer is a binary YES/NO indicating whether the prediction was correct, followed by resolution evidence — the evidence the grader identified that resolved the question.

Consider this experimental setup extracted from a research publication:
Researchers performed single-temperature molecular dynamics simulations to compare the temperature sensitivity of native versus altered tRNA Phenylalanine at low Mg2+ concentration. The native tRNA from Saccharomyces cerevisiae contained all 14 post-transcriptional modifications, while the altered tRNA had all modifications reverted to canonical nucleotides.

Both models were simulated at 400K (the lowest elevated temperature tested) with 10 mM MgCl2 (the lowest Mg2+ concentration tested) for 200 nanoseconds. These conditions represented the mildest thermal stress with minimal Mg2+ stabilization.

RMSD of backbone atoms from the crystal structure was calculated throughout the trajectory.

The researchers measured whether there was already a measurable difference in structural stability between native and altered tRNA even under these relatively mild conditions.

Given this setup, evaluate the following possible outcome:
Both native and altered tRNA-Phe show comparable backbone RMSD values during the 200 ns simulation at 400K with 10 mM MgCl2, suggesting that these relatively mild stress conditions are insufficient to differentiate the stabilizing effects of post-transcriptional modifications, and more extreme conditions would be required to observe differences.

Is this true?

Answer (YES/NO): YES